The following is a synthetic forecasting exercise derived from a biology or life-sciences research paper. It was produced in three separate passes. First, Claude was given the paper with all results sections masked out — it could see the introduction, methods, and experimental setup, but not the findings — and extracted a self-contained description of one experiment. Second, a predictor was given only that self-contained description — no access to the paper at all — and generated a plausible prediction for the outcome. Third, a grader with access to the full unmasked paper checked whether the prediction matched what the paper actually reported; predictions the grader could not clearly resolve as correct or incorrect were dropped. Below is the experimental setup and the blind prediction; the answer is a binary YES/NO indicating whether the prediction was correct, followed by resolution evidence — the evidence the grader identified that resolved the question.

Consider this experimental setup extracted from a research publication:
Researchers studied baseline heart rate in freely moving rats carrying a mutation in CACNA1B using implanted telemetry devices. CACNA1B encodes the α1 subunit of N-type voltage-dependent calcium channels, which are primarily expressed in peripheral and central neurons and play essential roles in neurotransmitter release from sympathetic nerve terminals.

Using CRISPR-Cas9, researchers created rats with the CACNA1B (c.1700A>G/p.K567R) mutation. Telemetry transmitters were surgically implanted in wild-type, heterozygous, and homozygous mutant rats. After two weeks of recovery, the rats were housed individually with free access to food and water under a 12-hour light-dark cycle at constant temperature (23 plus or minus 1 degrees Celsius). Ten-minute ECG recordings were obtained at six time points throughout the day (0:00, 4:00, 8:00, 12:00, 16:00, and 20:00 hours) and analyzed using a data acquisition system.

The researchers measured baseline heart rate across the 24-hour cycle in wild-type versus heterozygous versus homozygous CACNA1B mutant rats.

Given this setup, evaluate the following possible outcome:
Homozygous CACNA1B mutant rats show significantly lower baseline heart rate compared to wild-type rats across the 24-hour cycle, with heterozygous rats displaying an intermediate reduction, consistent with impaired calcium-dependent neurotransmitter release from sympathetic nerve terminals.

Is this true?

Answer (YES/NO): NO